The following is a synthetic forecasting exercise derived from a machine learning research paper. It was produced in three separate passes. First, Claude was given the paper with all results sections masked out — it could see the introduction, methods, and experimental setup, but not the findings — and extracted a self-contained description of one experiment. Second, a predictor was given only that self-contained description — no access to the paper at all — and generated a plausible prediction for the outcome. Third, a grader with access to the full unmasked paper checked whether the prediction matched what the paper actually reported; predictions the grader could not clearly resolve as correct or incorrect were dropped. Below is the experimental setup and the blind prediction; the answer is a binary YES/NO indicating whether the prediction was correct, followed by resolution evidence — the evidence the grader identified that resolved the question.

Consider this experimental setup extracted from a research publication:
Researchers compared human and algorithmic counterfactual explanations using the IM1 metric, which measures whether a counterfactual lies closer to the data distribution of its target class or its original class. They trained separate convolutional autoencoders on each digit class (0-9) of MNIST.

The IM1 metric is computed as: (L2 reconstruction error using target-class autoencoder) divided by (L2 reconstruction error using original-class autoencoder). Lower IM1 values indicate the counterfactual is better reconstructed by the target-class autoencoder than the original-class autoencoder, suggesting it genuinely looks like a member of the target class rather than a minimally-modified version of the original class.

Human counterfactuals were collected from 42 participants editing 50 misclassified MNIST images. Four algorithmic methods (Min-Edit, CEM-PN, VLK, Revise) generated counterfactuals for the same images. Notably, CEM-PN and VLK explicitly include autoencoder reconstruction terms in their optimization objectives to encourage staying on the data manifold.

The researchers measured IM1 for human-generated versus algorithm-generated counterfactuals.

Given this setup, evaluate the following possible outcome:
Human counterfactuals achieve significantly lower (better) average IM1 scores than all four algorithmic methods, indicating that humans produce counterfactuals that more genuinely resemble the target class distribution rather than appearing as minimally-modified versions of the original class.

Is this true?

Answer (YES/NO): YES